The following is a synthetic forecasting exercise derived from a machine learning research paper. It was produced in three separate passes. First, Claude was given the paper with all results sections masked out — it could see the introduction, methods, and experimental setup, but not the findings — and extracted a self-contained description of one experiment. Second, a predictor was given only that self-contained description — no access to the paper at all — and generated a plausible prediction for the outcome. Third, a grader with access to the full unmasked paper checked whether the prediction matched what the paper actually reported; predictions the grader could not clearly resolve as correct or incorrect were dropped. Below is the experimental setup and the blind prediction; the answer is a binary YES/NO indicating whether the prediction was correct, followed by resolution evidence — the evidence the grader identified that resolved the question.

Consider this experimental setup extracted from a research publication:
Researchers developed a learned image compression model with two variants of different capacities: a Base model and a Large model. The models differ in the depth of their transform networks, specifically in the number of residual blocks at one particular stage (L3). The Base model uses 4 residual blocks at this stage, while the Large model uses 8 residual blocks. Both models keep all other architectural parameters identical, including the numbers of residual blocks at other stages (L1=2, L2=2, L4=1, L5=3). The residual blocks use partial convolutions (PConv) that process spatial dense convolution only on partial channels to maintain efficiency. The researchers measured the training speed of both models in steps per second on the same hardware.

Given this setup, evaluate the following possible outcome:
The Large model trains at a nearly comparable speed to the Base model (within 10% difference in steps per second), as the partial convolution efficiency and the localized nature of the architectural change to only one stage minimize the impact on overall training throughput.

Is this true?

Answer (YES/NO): NO